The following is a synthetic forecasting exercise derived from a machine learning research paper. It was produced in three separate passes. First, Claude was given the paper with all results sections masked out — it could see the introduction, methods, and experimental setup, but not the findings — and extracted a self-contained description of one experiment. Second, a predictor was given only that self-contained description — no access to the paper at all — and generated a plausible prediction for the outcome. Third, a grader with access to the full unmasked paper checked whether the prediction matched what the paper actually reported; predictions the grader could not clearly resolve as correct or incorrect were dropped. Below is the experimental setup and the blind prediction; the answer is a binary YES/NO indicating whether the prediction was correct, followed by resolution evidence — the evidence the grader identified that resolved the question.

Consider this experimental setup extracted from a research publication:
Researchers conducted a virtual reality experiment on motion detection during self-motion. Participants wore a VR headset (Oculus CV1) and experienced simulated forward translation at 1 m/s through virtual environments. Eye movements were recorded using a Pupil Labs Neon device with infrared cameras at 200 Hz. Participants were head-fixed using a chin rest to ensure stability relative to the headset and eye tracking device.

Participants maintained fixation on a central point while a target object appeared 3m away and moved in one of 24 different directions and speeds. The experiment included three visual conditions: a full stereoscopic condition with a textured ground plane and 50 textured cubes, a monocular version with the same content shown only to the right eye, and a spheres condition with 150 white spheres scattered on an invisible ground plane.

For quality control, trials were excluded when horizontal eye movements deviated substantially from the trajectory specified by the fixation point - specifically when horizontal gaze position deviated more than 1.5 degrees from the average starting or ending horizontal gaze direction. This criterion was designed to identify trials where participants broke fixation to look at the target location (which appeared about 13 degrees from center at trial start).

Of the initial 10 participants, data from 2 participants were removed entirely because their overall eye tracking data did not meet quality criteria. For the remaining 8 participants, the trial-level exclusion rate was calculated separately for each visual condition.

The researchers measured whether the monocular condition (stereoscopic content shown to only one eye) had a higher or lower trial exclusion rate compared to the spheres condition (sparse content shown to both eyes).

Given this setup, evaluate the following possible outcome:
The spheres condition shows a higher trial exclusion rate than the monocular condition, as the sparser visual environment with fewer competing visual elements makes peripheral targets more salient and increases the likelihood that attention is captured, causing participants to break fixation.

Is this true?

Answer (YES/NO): NO